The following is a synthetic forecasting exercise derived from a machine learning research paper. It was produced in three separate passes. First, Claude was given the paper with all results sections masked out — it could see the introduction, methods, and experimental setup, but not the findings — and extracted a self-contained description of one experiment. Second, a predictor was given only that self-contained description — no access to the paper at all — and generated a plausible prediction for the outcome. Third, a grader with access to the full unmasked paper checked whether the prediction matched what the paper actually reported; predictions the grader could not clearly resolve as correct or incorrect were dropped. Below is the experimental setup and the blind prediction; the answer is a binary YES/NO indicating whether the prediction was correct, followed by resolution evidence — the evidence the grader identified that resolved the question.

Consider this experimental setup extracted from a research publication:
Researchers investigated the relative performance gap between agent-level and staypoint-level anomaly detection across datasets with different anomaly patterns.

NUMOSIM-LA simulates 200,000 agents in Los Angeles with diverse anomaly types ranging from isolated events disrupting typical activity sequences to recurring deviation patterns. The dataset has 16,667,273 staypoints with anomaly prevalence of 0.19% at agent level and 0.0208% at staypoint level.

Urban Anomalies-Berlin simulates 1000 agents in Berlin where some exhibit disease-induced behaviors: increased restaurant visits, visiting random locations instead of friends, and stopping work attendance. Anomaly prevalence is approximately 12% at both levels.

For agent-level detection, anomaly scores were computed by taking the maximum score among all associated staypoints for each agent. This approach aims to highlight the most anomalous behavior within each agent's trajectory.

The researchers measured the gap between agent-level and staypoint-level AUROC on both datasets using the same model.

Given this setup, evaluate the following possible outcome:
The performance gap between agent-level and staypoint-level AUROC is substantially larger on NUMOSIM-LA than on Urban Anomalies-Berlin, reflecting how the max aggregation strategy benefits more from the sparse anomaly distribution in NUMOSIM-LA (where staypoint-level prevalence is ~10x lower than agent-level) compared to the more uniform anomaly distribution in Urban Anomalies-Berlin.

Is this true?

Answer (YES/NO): YES